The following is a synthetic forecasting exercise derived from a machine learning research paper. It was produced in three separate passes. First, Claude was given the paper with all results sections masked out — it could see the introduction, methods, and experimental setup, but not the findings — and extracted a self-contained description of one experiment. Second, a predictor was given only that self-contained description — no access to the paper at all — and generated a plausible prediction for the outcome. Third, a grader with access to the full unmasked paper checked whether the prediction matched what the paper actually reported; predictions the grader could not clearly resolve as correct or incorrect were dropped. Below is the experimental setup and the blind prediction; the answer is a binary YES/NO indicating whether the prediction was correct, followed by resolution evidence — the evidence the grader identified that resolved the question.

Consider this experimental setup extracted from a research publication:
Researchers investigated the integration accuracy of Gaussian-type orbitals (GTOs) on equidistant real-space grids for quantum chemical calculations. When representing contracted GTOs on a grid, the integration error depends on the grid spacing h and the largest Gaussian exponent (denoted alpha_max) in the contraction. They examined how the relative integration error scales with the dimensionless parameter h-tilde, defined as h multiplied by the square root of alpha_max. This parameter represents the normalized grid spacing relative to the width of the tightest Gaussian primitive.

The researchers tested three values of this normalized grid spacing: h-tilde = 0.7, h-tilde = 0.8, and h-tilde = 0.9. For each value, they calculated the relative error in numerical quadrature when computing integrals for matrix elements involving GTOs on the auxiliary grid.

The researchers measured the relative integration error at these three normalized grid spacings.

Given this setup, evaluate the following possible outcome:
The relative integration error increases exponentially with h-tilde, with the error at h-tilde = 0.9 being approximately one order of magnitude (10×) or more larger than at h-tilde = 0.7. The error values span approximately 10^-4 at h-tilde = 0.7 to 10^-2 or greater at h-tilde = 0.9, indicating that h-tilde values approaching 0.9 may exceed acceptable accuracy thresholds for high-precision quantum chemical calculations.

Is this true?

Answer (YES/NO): NO